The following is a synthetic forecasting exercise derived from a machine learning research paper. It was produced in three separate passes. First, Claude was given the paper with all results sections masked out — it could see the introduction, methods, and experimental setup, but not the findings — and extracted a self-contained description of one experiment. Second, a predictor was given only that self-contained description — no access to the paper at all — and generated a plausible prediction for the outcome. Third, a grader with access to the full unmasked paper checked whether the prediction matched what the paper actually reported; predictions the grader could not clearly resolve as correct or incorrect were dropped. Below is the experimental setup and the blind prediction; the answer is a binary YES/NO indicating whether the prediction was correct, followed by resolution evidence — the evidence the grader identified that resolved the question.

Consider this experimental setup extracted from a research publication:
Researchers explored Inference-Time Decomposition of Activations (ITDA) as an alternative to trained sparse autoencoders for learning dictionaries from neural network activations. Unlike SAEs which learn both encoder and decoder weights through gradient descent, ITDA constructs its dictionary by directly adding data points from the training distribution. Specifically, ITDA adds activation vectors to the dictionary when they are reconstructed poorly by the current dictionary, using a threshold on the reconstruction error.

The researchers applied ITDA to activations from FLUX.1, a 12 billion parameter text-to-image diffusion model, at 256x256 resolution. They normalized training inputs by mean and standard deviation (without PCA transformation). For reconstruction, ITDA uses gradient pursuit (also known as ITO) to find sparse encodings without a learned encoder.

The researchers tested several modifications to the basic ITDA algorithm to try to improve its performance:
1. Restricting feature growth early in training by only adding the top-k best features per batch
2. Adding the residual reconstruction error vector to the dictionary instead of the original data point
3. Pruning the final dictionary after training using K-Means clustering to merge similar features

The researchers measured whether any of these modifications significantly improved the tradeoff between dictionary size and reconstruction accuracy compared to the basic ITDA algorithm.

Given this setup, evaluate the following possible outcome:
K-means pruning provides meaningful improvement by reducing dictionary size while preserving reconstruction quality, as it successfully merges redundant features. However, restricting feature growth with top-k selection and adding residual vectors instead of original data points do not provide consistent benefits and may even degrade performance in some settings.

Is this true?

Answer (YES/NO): NO